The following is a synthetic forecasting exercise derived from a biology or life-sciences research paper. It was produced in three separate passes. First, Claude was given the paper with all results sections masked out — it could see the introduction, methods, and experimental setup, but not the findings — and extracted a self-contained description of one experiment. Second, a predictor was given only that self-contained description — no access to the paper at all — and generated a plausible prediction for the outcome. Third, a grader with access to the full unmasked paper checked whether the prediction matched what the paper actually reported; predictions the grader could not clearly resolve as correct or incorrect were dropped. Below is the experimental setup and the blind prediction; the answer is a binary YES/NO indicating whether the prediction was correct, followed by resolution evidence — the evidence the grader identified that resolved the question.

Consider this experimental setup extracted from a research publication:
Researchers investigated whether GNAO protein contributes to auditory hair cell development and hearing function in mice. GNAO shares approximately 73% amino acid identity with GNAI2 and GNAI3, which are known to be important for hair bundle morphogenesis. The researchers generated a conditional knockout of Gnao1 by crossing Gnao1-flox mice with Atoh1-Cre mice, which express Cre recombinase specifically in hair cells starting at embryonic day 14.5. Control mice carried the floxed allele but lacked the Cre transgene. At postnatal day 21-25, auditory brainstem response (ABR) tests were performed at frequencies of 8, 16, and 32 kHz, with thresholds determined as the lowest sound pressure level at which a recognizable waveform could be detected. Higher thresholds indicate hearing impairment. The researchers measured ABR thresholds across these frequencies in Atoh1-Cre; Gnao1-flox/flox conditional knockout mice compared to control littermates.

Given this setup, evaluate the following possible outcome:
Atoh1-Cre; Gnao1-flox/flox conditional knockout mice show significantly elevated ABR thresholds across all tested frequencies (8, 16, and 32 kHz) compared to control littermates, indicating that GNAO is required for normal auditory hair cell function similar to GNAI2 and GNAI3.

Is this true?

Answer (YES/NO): NO